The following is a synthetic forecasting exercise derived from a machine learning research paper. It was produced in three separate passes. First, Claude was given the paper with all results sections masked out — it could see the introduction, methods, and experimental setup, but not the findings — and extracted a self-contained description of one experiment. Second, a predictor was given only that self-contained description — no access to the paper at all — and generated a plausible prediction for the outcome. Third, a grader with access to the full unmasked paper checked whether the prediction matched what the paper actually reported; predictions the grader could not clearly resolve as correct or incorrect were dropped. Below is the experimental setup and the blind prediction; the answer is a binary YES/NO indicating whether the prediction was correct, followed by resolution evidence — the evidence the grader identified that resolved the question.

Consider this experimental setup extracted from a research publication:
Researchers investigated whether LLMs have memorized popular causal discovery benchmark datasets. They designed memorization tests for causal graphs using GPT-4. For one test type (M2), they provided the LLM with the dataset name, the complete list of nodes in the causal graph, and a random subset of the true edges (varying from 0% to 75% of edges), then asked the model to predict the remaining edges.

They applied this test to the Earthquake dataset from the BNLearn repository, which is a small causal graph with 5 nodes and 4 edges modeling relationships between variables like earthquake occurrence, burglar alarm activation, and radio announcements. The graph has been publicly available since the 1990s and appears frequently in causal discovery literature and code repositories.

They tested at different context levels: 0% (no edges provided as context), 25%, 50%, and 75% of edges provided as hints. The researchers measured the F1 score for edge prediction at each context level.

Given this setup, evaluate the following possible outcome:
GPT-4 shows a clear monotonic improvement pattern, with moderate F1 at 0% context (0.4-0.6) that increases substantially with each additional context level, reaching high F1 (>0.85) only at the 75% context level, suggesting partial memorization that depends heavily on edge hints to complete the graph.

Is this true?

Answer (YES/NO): NO